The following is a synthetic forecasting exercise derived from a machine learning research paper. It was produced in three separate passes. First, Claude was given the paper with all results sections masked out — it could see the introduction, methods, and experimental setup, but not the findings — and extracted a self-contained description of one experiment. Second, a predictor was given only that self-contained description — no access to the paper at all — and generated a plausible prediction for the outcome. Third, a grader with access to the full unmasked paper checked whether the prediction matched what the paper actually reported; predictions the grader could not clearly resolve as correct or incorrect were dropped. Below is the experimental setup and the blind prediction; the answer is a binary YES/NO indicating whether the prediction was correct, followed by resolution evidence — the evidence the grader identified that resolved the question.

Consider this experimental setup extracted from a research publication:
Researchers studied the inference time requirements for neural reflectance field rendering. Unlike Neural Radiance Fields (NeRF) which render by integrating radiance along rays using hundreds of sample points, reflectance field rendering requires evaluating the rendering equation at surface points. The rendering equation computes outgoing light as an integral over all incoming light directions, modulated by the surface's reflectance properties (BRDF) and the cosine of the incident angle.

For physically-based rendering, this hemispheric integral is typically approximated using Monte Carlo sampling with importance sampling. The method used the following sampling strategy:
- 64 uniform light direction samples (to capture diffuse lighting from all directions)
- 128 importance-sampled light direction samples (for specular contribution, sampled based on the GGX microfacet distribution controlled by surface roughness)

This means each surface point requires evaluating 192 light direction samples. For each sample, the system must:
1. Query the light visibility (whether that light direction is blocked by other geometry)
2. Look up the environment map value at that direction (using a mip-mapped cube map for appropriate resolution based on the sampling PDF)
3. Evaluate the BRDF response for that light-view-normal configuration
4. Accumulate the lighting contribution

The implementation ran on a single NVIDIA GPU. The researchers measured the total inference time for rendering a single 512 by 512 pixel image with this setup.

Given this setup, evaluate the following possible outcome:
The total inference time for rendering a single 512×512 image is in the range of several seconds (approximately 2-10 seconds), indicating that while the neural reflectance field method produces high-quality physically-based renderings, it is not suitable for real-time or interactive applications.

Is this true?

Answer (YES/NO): YES